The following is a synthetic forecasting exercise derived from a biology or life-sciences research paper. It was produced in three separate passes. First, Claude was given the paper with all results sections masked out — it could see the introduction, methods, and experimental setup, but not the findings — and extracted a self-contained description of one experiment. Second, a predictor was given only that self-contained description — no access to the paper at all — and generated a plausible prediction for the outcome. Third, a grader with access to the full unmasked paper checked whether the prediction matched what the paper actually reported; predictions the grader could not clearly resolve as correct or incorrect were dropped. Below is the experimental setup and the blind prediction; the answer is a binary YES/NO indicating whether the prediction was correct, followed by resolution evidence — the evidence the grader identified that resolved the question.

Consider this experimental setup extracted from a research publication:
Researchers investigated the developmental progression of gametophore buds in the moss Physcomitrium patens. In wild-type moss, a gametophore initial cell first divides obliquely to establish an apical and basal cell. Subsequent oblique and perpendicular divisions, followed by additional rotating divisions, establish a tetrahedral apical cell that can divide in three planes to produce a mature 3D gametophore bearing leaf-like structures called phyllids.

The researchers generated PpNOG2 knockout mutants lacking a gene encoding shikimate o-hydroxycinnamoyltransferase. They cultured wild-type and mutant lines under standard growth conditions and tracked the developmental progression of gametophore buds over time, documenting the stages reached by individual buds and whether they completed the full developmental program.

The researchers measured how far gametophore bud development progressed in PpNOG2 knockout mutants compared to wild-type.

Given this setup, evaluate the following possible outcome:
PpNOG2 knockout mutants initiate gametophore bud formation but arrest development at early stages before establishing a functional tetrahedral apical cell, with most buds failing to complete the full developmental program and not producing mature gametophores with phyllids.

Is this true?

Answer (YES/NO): YES